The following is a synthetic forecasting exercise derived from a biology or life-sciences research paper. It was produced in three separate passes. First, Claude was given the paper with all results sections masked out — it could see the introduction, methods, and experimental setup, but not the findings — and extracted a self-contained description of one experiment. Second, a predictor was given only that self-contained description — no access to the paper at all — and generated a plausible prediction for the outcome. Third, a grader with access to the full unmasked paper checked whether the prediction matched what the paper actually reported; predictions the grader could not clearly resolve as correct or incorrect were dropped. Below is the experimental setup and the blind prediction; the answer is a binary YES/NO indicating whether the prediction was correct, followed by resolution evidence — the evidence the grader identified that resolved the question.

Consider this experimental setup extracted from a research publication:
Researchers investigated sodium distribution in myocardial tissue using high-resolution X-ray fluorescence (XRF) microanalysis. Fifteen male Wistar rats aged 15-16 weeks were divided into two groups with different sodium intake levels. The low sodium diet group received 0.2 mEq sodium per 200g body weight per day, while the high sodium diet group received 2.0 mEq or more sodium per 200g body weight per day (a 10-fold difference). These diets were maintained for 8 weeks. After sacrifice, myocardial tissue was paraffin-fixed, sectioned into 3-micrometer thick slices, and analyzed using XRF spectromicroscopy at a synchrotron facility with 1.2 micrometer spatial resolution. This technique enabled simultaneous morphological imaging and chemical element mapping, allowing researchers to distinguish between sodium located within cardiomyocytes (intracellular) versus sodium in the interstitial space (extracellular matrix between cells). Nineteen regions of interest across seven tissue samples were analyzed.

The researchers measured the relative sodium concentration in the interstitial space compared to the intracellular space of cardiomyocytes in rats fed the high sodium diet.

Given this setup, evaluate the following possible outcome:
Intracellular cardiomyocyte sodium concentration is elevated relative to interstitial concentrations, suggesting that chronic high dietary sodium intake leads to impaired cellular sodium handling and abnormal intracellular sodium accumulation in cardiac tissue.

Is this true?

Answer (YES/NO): NO